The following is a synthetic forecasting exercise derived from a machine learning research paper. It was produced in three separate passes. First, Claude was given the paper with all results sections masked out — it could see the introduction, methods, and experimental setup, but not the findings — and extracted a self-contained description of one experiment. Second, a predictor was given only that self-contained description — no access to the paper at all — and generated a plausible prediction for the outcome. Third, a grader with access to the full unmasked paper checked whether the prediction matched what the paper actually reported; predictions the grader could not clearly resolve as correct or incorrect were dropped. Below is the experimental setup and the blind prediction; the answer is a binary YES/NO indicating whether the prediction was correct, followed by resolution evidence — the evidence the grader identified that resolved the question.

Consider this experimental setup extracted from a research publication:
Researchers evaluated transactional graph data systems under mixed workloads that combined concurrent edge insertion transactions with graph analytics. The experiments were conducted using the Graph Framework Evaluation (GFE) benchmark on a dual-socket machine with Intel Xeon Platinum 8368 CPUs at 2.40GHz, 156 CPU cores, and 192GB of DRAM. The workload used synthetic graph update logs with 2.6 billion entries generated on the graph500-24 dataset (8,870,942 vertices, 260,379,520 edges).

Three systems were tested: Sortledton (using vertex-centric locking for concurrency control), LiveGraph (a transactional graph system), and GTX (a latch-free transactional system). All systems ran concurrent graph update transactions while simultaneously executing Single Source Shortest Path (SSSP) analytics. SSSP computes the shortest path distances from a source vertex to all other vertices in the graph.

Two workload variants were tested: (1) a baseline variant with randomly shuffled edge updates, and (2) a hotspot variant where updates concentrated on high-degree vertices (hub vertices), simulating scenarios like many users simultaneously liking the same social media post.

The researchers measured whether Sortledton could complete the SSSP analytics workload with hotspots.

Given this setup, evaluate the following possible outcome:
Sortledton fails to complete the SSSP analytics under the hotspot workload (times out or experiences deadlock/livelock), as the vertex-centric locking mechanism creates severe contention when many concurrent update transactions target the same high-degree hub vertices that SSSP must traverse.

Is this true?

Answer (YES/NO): YES